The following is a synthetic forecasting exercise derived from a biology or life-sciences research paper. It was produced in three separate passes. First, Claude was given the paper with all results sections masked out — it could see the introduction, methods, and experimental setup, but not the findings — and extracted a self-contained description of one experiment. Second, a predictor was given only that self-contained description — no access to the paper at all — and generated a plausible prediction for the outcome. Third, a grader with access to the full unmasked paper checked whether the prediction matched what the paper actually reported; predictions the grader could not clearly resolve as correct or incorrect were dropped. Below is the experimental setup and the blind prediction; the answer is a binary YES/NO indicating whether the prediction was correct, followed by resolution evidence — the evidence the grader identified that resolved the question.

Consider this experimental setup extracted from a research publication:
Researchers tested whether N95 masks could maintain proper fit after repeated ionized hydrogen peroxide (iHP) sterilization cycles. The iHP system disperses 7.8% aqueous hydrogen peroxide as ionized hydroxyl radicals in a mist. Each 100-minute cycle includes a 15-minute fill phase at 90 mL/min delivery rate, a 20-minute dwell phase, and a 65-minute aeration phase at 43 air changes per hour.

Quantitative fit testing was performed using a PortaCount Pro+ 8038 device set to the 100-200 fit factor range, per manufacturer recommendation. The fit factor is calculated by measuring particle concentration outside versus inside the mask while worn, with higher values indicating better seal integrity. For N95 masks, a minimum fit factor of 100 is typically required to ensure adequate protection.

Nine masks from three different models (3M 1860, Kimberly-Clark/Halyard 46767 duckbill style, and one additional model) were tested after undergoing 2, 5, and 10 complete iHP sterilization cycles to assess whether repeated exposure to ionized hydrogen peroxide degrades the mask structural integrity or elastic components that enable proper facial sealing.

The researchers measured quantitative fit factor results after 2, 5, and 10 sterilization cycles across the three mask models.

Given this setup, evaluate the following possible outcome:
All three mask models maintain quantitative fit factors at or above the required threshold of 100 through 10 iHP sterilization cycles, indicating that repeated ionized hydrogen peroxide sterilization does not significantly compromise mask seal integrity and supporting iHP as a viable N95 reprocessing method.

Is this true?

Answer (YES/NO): YES